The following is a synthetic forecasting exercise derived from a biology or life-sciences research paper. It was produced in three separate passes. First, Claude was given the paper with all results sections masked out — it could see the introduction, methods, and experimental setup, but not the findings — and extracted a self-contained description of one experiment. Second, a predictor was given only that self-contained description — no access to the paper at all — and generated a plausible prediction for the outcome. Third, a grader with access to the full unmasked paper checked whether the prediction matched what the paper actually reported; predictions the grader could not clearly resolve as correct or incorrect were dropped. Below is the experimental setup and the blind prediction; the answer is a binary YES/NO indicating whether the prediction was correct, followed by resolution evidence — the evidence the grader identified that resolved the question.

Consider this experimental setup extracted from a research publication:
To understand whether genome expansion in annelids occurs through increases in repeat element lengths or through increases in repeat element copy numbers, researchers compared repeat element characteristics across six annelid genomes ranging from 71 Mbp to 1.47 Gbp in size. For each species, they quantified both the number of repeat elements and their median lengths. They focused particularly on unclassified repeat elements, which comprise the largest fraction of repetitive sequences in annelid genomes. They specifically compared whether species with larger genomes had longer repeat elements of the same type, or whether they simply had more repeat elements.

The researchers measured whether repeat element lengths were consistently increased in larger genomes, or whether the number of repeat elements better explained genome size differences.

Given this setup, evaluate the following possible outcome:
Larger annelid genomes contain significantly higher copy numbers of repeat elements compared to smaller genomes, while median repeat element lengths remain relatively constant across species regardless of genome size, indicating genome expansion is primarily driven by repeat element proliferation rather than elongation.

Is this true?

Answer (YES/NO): YES